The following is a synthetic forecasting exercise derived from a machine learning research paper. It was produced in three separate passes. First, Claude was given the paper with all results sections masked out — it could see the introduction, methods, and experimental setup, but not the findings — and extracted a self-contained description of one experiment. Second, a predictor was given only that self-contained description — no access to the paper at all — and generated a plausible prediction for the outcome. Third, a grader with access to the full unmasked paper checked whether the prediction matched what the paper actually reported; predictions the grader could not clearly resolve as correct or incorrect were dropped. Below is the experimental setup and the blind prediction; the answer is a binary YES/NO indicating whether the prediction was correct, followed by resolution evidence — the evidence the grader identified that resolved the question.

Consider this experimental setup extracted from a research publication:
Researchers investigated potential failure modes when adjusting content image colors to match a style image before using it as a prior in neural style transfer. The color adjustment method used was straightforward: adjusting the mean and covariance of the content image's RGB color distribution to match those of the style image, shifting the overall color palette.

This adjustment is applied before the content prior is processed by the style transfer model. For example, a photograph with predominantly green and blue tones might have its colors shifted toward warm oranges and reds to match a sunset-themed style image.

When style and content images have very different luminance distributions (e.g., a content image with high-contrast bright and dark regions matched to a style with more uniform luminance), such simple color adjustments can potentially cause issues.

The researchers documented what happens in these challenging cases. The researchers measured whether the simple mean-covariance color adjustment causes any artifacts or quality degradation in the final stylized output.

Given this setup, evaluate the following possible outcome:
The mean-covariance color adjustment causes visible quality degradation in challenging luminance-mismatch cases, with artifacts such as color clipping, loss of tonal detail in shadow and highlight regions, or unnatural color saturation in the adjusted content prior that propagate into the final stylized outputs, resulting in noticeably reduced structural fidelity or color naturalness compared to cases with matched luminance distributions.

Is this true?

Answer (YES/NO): YES